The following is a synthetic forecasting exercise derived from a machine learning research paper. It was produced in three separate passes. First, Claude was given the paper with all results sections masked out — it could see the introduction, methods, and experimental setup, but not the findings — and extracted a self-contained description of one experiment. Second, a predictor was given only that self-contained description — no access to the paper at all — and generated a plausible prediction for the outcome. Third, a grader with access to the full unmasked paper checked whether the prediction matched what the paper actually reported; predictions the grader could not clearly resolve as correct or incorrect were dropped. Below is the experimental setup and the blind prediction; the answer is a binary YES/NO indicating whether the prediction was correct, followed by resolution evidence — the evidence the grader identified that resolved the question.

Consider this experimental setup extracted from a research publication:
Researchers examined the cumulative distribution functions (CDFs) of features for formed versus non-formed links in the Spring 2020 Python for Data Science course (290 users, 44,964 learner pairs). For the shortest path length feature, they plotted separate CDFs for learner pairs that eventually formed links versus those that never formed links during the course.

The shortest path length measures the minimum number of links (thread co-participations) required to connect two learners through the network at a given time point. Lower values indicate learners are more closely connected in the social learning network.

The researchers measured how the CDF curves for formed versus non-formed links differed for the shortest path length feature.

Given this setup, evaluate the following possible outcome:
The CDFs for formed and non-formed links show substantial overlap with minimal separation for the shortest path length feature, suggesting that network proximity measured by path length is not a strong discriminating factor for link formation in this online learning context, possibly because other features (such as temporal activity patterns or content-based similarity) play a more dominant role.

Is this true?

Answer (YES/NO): NO